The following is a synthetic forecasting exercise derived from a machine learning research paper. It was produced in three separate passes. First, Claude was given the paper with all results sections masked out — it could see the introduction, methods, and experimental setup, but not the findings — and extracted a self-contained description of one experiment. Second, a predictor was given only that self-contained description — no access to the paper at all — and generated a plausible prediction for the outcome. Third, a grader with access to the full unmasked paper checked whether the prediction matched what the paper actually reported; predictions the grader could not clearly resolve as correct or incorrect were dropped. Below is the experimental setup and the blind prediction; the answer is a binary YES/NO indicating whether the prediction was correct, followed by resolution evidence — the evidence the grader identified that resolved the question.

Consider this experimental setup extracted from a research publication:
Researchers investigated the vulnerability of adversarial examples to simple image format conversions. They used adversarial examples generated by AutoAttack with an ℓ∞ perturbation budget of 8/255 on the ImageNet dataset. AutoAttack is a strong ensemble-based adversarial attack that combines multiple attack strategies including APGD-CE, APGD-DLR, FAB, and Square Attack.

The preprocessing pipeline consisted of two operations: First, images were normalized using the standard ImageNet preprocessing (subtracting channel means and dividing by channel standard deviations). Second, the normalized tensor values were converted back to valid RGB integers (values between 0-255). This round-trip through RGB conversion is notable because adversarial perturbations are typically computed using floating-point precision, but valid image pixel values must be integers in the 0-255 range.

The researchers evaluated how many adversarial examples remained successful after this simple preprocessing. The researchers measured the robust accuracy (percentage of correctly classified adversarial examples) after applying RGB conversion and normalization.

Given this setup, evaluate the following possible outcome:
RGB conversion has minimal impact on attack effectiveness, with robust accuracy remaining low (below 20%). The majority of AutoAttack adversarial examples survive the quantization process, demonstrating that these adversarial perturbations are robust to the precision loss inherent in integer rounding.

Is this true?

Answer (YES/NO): NO